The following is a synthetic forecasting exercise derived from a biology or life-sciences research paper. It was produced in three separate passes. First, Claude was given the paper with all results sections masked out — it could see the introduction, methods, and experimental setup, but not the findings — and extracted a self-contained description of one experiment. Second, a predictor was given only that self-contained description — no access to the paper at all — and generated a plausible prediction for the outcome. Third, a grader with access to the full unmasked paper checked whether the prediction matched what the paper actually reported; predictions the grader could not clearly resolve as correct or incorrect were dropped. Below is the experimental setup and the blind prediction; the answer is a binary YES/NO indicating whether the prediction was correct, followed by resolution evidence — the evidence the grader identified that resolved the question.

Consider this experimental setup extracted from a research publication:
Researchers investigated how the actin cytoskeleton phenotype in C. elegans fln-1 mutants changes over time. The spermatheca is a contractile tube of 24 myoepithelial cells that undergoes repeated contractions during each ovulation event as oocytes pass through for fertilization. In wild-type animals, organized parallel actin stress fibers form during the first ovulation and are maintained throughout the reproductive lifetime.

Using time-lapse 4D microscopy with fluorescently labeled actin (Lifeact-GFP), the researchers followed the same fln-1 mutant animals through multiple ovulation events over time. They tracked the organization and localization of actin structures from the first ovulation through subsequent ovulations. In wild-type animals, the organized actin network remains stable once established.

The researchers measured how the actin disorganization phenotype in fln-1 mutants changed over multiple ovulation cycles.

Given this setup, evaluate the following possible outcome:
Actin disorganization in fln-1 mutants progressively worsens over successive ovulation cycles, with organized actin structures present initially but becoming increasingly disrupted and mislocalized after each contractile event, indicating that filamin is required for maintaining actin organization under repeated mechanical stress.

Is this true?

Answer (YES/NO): NO